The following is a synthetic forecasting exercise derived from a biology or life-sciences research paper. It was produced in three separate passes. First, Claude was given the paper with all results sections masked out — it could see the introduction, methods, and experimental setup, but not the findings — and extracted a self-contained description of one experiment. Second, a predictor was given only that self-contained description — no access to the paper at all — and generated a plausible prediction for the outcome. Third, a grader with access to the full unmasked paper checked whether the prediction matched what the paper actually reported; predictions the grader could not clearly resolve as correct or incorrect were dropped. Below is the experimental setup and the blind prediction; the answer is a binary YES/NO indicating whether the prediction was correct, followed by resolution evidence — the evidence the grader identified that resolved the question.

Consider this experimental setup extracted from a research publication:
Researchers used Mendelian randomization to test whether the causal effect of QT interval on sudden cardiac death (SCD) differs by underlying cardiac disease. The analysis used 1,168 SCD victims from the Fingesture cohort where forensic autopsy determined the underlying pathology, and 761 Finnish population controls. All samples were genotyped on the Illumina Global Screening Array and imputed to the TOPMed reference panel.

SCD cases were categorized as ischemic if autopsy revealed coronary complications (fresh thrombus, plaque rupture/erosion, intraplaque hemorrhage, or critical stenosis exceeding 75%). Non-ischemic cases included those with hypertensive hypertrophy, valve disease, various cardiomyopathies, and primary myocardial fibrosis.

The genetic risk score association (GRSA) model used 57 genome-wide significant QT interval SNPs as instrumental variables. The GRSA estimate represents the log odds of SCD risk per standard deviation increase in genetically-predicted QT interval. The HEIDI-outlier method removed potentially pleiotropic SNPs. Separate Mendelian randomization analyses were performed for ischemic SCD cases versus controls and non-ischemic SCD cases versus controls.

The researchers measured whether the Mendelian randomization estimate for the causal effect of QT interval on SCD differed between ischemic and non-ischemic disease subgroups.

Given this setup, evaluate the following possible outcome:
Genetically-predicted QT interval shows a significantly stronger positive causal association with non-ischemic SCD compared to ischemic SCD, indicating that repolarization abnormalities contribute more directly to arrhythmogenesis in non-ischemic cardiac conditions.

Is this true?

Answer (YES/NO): YES